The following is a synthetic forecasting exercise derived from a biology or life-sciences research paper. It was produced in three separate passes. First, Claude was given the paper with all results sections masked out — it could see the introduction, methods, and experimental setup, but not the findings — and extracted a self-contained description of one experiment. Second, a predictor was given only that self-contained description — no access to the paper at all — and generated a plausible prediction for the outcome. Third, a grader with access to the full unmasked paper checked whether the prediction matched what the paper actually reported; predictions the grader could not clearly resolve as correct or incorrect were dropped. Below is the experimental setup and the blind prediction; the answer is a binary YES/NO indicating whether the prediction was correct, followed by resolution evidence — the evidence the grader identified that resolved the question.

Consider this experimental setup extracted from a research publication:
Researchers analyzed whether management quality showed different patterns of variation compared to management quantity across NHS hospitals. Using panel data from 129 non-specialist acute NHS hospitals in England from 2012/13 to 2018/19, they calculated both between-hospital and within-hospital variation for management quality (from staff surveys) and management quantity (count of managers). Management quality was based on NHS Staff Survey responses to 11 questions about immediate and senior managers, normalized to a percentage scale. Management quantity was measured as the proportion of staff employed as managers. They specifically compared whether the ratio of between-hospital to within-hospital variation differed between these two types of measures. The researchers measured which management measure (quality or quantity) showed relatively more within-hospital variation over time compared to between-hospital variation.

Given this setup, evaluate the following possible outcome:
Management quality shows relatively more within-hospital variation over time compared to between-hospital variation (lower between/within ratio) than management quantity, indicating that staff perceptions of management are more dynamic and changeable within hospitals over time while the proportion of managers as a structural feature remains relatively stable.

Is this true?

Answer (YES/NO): NO